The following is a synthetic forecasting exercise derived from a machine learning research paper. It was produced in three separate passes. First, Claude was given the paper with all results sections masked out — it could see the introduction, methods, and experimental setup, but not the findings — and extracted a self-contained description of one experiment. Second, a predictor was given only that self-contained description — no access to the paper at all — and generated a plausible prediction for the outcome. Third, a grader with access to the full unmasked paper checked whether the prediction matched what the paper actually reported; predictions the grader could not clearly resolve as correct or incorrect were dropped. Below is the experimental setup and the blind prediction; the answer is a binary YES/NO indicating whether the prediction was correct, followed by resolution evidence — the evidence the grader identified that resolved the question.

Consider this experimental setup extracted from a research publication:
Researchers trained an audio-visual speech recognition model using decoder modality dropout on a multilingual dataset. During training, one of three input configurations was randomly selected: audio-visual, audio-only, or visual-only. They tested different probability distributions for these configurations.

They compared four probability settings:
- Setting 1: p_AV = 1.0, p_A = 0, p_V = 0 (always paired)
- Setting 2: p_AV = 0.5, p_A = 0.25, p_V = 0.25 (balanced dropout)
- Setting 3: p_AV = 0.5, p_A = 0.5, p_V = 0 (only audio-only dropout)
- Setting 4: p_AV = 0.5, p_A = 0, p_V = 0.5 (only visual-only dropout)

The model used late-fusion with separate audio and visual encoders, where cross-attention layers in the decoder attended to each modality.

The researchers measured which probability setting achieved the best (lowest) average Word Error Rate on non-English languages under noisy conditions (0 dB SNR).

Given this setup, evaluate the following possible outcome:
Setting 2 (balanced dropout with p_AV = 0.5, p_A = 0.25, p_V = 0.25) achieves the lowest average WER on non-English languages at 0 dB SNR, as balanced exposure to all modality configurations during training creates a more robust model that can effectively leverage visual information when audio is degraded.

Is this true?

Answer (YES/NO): NO